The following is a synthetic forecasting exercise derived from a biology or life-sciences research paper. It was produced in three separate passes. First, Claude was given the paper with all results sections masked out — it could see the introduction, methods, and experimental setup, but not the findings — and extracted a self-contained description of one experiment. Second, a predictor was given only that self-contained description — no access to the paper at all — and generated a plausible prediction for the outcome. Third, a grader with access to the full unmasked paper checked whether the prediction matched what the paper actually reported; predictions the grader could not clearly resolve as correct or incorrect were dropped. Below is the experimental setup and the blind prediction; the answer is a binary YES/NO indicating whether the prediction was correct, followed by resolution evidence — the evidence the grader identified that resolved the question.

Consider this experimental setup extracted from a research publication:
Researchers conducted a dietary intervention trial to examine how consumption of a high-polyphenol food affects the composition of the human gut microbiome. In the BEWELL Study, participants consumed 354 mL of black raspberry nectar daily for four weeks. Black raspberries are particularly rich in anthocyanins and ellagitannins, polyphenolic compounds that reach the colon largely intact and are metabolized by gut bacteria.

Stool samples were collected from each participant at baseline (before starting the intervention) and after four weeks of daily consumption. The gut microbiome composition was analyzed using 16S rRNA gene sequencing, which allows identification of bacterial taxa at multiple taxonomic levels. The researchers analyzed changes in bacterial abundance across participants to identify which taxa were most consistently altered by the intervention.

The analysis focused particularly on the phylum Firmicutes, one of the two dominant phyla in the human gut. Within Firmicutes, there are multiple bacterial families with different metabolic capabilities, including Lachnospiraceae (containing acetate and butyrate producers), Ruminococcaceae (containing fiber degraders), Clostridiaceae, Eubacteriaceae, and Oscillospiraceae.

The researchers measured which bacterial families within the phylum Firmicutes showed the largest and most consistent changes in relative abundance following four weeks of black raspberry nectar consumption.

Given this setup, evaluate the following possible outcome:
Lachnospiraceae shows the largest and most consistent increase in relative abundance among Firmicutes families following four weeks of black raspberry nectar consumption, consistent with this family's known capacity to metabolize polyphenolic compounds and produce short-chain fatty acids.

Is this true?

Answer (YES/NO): YES